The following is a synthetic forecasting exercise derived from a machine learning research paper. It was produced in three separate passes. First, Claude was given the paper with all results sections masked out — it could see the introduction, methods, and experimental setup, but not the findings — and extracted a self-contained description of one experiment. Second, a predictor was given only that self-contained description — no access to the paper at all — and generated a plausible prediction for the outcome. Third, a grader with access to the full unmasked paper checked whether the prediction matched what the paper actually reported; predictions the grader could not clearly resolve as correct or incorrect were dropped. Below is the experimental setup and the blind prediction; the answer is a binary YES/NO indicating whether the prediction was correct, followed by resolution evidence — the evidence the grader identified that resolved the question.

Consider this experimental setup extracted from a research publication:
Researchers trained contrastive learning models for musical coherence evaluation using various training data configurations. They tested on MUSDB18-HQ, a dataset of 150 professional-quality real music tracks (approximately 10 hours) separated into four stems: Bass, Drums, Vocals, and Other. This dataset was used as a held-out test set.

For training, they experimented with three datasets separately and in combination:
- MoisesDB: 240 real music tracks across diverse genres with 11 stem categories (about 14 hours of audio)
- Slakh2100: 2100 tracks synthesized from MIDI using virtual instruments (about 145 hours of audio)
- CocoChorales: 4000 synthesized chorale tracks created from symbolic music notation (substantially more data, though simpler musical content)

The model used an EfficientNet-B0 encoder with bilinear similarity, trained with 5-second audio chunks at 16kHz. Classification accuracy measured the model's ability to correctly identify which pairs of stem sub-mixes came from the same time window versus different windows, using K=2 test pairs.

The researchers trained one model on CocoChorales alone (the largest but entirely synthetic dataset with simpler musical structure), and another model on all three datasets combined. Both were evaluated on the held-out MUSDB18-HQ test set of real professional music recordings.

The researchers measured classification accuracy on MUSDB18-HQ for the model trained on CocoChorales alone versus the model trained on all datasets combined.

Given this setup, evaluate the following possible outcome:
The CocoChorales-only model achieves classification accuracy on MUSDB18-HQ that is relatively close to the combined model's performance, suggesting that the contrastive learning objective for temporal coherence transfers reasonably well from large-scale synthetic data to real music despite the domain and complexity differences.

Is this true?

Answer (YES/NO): NO